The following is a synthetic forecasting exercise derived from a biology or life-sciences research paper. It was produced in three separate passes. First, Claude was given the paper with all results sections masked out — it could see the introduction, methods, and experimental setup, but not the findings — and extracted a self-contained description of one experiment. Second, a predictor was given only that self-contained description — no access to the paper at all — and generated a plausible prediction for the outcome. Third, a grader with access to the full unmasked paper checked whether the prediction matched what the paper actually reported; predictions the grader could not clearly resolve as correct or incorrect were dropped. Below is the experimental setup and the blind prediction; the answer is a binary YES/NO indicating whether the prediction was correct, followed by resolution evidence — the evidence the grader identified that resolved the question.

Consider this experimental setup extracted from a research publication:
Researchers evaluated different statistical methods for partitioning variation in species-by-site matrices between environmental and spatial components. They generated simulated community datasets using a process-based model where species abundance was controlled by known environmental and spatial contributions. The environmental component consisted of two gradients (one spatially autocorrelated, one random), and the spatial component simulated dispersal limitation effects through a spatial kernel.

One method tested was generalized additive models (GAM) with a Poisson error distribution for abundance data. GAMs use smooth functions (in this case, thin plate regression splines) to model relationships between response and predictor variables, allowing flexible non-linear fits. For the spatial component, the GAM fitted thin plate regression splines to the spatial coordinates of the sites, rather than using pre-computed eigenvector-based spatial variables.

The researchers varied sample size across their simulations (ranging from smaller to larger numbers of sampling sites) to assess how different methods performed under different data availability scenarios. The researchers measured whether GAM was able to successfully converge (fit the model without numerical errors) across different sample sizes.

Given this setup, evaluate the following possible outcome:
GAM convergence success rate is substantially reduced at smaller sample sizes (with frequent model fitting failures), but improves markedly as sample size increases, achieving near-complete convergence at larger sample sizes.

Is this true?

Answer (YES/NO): YES